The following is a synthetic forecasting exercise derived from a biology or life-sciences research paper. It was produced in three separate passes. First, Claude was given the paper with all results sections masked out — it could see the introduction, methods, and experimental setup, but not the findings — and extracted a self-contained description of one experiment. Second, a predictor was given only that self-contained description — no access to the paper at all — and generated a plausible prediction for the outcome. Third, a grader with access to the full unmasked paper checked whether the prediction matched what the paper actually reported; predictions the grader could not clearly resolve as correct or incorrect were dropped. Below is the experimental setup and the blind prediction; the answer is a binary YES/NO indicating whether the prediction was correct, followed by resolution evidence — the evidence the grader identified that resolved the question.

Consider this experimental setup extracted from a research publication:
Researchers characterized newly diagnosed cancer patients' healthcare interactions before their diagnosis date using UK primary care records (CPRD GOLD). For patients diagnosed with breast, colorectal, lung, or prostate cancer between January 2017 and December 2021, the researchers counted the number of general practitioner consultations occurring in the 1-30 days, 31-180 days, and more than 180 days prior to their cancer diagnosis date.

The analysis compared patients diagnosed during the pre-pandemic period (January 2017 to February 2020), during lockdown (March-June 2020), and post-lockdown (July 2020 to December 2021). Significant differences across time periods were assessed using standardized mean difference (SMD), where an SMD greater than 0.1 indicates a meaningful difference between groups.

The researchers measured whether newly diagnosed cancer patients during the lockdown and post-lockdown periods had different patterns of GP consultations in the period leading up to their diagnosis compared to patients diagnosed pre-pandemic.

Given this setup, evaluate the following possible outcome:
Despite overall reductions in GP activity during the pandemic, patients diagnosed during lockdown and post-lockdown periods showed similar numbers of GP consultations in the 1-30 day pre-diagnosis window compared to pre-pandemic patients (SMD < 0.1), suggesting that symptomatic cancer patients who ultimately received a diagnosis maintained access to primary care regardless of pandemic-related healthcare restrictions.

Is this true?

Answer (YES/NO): NO